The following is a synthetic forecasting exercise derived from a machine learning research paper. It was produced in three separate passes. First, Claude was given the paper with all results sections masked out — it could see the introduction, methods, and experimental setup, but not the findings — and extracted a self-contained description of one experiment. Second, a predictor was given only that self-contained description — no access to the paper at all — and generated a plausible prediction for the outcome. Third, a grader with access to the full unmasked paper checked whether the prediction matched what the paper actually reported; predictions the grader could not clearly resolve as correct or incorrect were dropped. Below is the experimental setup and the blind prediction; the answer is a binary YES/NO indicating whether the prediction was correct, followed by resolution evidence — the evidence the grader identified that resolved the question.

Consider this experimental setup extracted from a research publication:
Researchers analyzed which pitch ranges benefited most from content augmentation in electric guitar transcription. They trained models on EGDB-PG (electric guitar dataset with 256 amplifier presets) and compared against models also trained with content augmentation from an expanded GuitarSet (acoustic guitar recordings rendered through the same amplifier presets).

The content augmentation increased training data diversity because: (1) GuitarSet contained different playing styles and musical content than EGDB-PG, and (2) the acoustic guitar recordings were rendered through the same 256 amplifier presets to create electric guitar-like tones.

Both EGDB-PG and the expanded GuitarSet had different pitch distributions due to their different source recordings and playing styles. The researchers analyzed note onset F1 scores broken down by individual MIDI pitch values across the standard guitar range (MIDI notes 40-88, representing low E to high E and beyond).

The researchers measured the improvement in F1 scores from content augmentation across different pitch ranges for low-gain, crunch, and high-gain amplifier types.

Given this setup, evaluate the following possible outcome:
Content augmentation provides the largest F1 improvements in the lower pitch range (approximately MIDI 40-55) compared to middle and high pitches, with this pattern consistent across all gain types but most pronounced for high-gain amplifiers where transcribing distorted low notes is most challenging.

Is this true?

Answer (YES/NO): NO